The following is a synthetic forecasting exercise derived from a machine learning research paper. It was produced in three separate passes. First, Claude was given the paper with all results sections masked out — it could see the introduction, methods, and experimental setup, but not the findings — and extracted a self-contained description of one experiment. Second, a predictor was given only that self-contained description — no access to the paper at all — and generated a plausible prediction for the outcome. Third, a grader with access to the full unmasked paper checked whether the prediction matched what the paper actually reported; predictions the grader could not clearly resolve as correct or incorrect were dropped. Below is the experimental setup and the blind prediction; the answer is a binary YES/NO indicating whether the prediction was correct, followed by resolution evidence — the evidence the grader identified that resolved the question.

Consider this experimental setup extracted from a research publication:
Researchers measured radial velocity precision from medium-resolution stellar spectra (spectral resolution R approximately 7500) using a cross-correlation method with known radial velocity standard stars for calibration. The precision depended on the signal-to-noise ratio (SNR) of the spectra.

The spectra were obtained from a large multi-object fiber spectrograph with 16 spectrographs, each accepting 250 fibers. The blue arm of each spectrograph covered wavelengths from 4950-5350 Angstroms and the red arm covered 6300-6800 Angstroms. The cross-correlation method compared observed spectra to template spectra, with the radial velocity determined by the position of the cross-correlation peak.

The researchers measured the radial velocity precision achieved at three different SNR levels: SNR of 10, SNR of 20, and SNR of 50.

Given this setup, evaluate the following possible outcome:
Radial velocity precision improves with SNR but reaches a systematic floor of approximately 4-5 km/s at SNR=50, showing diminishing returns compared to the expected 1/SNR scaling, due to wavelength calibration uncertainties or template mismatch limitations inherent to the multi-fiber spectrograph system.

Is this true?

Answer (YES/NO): NO